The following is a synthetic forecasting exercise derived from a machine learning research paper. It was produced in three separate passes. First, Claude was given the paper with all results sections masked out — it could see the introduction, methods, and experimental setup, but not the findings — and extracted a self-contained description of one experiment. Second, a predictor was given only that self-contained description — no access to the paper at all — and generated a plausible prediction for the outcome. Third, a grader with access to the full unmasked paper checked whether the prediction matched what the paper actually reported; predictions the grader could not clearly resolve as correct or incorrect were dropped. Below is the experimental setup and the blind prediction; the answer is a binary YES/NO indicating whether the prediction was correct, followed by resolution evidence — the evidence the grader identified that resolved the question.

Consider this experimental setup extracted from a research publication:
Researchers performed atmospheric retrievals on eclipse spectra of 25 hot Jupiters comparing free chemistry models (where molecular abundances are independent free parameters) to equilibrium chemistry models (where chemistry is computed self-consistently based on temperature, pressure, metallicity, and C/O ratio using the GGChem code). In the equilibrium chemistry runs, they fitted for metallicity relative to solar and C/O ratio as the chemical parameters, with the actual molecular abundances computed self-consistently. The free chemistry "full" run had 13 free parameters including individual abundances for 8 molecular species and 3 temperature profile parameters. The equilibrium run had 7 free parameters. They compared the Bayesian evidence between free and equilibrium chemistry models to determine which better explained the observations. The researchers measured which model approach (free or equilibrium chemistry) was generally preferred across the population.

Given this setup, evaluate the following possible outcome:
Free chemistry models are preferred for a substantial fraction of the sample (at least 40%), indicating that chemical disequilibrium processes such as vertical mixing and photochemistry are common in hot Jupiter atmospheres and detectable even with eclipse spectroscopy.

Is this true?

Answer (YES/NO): NO